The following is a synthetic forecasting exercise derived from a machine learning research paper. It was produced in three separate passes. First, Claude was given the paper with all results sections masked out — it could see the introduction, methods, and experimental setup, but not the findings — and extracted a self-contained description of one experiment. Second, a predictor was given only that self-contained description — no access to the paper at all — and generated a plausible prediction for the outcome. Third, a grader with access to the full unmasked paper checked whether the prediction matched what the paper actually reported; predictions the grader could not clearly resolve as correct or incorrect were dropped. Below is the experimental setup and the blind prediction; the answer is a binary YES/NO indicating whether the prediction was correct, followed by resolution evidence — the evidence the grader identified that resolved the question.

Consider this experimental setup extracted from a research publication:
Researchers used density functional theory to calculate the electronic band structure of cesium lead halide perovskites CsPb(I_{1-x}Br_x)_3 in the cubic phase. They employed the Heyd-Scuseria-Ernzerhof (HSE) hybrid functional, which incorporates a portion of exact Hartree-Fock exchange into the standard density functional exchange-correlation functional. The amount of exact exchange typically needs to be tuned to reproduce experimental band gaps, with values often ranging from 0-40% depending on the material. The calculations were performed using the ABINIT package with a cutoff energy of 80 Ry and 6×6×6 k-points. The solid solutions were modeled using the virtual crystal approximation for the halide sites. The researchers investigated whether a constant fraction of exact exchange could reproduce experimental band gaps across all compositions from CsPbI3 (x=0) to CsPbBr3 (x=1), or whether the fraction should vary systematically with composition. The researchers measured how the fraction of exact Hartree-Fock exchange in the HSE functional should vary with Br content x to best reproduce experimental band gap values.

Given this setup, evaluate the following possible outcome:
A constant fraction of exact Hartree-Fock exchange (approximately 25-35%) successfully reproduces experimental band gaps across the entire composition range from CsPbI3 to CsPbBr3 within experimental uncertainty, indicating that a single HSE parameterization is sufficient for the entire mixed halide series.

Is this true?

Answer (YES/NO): NO